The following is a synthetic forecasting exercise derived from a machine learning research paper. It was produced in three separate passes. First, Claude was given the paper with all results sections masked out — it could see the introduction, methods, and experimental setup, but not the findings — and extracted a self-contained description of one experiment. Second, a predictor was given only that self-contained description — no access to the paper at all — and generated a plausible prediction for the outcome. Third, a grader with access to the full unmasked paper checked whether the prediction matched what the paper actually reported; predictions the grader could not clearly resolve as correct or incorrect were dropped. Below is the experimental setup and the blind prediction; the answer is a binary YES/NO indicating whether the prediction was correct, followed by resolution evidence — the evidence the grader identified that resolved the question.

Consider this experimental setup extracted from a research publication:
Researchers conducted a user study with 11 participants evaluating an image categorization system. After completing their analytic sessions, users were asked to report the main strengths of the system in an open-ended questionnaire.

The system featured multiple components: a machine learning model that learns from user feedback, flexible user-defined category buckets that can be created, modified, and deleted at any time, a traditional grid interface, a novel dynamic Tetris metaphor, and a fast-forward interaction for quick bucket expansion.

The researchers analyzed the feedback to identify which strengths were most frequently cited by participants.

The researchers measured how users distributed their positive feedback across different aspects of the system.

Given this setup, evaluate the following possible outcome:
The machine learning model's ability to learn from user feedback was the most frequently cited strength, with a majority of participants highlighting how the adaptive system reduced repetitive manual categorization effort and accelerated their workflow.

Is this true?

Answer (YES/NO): NO